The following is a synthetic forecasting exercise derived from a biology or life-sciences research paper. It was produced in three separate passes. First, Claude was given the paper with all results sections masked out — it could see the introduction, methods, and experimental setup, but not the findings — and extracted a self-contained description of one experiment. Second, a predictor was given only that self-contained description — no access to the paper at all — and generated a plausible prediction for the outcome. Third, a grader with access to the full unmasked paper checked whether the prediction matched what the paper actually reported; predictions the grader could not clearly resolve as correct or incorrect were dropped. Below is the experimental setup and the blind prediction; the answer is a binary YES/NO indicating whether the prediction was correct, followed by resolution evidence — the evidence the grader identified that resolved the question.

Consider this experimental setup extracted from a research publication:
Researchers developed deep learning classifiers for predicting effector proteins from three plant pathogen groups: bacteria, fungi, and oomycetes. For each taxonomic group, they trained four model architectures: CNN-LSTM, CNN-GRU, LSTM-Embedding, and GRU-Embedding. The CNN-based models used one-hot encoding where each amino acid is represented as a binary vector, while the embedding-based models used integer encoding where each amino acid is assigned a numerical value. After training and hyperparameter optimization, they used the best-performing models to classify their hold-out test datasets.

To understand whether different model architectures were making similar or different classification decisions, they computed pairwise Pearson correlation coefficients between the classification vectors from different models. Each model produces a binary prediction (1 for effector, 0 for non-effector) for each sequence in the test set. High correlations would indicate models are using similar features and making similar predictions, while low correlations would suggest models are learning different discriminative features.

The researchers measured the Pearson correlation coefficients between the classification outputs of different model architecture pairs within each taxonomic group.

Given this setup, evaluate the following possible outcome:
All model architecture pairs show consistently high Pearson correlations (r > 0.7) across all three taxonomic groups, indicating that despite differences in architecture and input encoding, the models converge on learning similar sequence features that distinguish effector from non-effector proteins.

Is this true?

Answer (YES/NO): NO